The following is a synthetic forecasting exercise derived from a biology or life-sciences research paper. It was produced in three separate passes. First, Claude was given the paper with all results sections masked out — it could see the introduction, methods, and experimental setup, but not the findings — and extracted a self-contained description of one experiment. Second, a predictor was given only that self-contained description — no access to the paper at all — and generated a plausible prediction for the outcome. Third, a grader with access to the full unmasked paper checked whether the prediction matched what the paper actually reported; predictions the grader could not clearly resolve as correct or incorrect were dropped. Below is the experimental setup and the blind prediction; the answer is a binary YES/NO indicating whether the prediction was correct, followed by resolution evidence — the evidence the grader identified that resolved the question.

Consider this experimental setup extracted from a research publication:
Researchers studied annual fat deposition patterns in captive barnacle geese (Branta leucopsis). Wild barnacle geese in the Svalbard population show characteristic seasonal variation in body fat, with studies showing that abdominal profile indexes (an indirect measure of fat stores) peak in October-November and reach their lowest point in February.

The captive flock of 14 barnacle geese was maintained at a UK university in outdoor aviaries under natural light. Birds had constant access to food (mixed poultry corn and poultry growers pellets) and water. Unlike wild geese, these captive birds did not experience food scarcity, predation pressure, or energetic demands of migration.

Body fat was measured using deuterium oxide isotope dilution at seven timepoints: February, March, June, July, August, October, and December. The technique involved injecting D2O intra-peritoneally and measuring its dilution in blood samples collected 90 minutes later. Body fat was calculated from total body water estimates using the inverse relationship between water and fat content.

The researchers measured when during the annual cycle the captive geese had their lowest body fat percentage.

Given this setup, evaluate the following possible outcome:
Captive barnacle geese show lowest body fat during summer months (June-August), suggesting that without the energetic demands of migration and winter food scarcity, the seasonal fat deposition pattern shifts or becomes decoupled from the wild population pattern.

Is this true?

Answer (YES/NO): YES